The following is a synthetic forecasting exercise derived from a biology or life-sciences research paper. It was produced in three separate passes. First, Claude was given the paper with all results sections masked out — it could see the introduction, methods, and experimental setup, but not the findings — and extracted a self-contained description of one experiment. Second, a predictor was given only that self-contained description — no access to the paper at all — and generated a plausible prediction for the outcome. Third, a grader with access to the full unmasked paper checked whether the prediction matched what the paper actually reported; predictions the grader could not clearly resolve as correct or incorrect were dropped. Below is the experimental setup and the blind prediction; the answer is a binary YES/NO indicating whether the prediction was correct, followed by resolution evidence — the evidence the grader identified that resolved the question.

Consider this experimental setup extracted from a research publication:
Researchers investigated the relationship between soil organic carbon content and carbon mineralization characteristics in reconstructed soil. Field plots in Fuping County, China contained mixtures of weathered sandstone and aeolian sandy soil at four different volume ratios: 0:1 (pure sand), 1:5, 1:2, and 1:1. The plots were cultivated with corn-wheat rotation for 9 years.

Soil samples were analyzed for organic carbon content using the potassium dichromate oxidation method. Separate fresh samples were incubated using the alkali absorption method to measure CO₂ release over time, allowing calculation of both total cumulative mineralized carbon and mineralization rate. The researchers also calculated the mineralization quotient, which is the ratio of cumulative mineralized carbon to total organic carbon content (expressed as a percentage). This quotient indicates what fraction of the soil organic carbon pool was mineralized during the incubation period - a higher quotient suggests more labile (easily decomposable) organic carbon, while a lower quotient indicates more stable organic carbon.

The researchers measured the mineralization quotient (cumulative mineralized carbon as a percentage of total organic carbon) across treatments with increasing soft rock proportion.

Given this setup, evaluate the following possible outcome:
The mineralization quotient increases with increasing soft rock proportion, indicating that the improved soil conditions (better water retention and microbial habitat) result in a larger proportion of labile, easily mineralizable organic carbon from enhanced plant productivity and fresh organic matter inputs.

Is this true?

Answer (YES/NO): NO